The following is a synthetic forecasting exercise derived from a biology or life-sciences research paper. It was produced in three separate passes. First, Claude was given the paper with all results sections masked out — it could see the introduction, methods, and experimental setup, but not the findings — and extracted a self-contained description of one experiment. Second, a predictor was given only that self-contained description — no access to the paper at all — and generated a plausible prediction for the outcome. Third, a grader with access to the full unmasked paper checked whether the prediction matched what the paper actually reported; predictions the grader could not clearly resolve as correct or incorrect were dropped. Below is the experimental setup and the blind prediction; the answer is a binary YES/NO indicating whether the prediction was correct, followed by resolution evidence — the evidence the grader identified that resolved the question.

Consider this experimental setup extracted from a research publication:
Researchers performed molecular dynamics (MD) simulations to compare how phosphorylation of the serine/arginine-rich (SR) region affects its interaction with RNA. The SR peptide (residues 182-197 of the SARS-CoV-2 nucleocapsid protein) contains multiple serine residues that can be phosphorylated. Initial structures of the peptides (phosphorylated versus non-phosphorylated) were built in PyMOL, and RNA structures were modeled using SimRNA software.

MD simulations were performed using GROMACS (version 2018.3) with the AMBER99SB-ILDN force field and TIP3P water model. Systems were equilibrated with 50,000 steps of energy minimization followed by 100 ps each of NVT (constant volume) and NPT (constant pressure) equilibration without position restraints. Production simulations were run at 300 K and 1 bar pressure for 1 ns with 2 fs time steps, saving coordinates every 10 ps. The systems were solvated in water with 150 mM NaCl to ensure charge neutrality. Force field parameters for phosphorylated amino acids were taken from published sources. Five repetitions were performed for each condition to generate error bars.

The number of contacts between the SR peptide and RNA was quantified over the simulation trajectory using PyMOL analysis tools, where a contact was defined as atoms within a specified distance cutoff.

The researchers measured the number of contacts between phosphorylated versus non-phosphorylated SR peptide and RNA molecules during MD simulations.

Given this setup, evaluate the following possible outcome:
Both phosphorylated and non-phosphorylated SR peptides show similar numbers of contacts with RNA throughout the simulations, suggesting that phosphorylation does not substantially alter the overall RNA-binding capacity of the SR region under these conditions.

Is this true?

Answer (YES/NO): NO